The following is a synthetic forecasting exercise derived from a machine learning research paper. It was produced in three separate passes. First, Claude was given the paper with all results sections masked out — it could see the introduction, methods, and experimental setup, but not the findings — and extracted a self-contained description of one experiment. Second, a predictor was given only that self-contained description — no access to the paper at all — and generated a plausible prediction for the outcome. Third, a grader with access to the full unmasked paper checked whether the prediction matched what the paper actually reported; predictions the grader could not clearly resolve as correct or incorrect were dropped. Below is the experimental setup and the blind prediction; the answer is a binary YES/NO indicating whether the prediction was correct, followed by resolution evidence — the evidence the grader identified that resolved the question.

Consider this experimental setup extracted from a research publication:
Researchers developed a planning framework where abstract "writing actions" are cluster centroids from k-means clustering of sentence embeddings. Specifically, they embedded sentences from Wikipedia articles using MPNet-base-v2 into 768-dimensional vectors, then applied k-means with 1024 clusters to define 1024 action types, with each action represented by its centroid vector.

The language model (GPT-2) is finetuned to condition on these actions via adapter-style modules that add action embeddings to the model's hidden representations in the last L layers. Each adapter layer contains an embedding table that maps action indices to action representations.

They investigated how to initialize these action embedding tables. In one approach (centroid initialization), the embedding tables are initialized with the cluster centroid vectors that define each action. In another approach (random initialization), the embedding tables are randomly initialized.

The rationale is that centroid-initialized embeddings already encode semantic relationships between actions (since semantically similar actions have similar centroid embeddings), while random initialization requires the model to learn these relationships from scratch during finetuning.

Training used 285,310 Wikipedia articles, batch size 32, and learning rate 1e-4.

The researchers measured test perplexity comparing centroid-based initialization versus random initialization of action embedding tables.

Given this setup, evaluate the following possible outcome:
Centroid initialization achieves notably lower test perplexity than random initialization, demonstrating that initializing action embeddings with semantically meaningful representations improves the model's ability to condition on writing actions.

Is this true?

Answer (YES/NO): YES